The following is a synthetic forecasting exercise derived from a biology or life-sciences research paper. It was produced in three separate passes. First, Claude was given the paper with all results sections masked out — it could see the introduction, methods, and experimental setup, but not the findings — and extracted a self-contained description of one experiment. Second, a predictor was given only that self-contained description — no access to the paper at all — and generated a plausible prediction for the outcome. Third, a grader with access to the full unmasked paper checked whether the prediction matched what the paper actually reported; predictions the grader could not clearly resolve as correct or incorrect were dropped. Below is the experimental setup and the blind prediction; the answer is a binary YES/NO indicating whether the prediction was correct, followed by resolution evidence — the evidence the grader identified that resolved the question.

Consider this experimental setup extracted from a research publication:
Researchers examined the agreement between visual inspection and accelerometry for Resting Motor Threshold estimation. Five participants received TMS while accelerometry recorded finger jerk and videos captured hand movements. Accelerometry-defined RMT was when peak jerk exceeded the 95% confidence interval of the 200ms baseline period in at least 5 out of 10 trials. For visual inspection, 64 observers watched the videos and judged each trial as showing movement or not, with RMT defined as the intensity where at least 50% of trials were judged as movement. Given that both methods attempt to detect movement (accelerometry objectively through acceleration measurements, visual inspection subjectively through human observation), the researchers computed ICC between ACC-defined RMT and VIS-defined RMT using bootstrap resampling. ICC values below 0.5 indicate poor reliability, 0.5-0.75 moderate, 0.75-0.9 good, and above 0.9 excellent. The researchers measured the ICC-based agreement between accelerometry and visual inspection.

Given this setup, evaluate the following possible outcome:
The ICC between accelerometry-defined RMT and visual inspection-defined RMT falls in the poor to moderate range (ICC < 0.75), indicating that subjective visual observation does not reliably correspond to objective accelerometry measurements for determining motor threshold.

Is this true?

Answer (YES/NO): NO